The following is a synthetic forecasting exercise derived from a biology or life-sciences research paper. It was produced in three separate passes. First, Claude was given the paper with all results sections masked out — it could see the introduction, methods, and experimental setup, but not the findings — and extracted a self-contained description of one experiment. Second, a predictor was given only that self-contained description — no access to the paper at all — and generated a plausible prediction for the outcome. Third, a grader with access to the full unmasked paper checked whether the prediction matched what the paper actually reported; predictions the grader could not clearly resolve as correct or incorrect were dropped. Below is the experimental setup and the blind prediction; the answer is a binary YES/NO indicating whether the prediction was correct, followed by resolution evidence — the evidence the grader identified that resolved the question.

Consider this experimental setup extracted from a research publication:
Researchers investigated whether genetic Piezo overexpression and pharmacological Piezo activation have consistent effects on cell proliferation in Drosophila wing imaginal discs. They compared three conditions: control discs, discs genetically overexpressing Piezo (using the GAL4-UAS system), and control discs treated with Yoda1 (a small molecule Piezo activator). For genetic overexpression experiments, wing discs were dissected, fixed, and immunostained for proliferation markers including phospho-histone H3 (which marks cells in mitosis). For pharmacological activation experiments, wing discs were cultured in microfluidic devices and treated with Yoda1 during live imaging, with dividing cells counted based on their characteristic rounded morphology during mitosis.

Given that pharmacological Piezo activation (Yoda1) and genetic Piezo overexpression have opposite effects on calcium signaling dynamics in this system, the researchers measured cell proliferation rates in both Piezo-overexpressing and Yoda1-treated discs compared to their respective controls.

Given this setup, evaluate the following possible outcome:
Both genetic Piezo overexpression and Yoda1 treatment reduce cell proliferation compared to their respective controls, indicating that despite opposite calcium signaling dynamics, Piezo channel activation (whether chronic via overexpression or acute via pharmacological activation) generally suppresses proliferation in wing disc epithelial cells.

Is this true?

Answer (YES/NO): NO